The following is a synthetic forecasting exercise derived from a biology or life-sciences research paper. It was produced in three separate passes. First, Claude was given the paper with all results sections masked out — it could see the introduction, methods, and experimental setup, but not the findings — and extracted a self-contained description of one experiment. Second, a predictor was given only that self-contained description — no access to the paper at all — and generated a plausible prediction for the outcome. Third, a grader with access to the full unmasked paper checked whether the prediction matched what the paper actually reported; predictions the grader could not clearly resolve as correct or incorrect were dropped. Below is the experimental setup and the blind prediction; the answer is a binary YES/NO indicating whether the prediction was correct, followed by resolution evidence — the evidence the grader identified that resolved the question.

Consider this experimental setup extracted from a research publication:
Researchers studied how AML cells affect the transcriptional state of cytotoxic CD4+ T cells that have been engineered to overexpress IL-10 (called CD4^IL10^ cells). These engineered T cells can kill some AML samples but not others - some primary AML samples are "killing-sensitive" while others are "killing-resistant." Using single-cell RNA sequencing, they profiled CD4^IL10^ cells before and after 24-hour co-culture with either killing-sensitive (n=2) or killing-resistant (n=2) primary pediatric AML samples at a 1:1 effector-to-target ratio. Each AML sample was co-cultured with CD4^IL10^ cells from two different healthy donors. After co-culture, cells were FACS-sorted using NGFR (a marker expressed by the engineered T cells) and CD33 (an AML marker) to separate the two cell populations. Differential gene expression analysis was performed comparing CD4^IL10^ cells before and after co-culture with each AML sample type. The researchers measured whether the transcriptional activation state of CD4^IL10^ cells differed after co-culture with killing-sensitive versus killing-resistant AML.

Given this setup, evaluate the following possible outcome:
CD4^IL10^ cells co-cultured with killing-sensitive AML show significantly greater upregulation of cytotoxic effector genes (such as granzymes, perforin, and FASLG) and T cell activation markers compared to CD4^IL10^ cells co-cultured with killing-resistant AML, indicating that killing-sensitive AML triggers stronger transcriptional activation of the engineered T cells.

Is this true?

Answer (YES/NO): NO